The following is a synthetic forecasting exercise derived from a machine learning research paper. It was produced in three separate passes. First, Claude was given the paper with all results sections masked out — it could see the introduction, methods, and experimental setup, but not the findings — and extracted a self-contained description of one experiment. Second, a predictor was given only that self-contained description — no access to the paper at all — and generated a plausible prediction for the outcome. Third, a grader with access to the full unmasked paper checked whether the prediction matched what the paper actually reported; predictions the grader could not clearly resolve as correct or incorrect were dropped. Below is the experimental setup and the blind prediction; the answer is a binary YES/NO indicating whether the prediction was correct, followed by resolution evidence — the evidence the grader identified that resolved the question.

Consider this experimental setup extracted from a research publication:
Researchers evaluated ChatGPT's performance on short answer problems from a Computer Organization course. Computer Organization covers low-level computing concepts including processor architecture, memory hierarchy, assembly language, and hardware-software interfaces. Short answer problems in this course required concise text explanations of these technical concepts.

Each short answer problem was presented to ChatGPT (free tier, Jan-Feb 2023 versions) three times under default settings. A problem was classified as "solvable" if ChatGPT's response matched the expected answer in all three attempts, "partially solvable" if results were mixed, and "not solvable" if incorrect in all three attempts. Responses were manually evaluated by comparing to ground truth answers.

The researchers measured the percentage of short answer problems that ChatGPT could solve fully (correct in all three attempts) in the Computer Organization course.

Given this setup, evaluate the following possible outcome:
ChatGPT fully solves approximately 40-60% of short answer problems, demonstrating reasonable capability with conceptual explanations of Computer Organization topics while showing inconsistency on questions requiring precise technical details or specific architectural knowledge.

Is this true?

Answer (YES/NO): NO